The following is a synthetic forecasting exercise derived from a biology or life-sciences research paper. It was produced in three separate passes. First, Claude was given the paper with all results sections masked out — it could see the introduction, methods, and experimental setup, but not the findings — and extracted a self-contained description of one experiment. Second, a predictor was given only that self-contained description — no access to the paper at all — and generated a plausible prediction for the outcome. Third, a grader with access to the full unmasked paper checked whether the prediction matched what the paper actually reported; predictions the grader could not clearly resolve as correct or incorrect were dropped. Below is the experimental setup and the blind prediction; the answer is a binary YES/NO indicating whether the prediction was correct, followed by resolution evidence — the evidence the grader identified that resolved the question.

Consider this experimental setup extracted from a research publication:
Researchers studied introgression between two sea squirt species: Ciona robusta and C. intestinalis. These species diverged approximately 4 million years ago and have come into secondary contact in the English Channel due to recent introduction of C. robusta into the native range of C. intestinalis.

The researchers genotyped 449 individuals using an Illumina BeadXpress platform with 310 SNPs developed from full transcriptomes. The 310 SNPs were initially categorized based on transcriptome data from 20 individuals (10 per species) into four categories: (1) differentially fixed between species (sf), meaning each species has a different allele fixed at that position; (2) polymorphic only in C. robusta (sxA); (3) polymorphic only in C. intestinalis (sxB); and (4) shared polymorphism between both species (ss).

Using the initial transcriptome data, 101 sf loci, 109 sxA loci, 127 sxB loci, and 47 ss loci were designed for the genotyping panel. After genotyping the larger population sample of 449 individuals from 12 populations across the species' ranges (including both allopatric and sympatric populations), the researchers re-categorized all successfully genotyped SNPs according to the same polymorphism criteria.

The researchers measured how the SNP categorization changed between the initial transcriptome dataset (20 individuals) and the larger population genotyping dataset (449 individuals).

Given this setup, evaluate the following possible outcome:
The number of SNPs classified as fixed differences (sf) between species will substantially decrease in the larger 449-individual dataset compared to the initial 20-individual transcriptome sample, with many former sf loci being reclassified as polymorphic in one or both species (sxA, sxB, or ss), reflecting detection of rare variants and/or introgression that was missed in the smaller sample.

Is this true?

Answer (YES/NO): YES